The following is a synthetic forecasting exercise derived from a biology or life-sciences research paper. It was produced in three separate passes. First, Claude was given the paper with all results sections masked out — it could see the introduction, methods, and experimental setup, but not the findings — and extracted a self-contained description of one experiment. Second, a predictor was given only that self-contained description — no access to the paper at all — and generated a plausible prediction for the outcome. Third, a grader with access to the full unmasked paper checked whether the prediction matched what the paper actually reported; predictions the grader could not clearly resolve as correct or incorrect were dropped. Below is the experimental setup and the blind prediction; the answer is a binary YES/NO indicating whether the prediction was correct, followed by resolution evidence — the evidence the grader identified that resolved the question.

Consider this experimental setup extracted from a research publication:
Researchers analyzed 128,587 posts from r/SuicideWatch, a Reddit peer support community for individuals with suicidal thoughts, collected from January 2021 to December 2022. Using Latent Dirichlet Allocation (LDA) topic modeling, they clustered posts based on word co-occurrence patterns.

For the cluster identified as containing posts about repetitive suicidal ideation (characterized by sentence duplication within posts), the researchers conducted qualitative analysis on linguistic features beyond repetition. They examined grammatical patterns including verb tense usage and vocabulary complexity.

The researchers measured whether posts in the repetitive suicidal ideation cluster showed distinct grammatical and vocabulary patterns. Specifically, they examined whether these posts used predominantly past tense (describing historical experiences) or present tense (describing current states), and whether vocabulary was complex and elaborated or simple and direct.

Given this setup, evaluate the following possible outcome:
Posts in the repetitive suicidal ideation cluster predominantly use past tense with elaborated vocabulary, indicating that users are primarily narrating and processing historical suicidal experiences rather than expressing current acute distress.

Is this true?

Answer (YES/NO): NO